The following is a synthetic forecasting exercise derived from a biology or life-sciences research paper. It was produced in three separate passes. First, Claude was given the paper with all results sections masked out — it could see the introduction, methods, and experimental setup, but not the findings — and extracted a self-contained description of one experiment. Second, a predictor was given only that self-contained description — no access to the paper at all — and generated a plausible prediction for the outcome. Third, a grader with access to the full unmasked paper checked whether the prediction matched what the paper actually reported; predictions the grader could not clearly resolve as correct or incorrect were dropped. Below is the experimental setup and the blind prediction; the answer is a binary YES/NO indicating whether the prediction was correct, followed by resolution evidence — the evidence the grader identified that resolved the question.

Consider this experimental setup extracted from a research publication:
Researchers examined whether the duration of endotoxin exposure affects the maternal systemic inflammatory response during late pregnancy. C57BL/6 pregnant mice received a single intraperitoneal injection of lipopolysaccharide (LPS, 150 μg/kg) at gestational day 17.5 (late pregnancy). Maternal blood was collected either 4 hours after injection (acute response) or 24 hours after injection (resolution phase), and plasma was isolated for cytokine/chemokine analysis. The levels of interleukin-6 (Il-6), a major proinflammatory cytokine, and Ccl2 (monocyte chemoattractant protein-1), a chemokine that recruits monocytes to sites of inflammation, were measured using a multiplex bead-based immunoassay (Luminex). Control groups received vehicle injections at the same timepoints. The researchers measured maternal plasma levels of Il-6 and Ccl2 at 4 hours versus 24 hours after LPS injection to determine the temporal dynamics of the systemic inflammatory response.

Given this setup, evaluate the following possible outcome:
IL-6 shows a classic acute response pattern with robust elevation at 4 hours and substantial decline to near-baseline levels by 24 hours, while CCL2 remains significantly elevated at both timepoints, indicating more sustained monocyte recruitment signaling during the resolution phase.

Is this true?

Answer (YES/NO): NO